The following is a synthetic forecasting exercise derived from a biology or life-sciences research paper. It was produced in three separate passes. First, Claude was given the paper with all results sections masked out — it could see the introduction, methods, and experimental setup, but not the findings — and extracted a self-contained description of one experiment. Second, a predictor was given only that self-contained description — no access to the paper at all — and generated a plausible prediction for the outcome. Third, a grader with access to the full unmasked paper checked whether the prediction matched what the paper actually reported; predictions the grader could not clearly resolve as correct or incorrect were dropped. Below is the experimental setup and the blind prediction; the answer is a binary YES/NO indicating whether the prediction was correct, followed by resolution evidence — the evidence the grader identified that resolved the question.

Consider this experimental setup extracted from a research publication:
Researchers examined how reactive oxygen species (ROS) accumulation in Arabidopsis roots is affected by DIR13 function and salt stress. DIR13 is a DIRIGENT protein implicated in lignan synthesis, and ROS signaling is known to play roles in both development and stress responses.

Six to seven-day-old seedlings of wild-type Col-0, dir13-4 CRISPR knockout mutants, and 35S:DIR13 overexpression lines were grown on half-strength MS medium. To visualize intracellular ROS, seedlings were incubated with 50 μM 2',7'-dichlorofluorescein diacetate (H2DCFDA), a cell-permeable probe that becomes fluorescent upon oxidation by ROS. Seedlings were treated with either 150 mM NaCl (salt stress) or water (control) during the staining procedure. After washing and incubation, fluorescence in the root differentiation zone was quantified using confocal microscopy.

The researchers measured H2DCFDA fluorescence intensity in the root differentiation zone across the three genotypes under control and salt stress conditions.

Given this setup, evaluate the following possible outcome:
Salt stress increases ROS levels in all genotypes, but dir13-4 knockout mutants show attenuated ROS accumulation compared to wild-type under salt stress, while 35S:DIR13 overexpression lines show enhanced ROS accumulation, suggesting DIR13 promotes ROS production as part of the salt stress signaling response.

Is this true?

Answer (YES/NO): YES